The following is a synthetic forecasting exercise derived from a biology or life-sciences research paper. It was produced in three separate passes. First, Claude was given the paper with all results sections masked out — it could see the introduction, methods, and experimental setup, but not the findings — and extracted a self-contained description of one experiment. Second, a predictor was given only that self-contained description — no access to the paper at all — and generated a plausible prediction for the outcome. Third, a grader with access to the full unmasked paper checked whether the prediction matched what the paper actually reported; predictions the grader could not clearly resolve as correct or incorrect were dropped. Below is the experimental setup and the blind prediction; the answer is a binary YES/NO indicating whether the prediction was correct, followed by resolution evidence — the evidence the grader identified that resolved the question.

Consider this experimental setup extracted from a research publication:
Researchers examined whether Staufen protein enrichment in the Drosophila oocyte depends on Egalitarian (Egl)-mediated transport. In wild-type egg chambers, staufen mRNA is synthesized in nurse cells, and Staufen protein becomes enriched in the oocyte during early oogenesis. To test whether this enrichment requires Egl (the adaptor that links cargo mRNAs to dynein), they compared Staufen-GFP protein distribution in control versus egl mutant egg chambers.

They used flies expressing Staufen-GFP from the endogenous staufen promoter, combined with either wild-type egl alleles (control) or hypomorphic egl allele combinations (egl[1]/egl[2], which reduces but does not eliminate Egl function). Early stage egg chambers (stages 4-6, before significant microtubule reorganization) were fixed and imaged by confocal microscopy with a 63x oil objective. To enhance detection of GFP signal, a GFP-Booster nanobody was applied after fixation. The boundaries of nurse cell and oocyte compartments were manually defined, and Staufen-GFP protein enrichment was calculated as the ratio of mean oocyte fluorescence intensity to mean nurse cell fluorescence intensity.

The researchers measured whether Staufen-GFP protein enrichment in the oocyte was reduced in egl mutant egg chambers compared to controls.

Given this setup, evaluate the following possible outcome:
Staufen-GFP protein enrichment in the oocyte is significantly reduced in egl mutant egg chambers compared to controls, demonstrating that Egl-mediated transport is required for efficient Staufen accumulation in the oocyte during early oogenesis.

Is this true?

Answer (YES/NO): YES